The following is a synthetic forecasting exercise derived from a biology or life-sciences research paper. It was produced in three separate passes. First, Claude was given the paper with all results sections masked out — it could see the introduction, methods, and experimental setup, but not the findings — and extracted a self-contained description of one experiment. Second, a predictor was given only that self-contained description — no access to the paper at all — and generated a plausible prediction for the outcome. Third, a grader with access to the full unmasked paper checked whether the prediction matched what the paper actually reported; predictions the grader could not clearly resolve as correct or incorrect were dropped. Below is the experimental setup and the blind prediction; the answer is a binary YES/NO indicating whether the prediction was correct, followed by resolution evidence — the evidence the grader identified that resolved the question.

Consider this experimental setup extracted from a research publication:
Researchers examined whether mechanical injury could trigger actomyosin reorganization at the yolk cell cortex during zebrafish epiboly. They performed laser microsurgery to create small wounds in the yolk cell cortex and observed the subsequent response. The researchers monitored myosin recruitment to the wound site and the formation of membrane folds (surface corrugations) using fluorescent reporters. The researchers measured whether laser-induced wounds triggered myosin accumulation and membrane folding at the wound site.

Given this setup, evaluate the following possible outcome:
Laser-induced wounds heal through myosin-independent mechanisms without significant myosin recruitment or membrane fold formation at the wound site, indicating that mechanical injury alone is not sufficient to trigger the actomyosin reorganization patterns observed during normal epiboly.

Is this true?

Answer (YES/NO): NO